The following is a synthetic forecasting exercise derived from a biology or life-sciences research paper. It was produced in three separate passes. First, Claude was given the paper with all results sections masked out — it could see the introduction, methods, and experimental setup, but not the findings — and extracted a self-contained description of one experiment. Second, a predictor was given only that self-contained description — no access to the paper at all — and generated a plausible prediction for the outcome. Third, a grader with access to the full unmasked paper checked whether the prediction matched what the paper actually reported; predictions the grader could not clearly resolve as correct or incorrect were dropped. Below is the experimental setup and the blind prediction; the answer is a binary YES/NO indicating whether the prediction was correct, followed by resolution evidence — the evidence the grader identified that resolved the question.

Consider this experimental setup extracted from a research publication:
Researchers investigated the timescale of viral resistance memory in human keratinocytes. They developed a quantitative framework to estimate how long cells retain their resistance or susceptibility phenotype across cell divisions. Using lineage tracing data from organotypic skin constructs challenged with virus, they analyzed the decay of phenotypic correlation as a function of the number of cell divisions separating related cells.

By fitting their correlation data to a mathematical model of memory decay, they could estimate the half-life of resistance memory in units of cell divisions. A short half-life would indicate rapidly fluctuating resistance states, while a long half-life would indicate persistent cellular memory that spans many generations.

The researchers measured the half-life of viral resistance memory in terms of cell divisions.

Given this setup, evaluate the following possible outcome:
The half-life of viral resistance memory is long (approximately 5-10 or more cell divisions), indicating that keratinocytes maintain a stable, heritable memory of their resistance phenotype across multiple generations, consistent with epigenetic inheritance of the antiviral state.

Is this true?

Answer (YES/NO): YES